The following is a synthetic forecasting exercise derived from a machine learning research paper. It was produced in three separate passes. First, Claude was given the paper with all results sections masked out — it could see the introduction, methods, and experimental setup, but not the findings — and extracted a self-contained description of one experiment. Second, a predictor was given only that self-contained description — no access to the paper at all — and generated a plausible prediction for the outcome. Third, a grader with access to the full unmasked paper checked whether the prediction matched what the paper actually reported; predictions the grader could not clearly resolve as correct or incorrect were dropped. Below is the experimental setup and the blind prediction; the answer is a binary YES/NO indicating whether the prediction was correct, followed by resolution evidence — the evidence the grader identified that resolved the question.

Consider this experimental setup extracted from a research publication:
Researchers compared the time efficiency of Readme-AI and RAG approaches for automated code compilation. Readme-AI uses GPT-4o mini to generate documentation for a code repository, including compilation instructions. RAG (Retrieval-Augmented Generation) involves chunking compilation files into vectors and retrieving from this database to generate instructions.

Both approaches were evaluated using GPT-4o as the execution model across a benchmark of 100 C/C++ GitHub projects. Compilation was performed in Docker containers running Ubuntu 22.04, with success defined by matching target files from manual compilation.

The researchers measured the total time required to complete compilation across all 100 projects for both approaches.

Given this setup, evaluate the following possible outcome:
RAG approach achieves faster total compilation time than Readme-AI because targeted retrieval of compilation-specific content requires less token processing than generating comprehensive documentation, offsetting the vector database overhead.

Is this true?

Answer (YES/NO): YES